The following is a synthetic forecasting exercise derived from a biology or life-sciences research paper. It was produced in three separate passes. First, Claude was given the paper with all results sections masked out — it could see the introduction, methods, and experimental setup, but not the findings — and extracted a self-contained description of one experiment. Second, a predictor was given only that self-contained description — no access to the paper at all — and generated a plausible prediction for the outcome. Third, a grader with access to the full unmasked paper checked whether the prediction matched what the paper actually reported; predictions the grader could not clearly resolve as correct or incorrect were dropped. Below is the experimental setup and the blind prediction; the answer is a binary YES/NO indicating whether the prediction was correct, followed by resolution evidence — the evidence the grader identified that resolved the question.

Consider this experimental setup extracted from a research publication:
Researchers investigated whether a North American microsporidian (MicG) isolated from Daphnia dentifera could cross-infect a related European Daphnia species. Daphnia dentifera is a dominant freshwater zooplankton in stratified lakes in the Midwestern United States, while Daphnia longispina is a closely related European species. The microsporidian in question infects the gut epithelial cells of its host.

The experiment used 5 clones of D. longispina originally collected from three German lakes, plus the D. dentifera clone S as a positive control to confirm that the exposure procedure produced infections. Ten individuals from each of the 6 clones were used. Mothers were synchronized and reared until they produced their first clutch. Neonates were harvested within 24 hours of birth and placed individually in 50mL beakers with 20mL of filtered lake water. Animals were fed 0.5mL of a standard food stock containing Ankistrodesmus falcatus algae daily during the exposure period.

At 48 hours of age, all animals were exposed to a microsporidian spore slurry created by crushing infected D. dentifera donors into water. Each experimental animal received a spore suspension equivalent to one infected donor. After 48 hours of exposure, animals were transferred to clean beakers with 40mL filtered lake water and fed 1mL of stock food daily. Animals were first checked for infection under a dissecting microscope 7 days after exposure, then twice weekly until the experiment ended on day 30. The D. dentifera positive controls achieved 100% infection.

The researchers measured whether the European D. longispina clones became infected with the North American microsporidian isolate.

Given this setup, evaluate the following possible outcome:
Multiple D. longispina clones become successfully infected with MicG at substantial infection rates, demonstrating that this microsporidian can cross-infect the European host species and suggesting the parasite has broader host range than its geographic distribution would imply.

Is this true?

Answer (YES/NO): YES